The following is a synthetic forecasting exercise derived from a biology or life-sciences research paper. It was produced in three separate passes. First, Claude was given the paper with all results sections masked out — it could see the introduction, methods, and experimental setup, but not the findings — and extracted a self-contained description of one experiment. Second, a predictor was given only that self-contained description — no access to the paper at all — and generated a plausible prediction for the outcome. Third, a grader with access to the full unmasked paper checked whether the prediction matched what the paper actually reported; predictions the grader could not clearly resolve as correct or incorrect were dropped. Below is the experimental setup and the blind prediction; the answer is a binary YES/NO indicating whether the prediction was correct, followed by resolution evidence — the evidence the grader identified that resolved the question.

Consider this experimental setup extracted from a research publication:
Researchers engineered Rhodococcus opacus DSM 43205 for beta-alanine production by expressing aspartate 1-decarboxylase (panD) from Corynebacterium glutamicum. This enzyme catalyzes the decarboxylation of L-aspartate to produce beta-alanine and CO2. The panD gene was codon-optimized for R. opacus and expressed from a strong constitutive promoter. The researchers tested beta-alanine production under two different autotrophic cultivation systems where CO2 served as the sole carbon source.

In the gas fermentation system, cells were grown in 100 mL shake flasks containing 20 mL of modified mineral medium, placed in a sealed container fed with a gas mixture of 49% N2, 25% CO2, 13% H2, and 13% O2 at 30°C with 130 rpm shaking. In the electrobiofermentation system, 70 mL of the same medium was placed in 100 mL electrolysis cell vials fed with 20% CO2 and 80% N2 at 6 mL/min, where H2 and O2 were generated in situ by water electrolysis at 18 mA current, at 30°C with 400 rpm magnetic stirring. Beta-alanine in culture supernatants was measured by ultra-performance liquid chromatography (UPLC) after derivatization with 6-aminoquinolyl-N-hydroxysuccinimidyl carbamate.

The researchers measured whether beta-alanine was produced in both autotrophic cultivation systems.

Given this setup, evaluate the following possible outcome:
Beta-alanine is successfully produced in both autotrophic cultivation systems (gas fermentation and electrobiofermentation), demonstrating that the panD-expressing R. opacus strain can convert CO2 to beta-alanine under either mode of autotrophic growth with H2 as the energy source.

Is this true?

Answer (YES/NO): YES